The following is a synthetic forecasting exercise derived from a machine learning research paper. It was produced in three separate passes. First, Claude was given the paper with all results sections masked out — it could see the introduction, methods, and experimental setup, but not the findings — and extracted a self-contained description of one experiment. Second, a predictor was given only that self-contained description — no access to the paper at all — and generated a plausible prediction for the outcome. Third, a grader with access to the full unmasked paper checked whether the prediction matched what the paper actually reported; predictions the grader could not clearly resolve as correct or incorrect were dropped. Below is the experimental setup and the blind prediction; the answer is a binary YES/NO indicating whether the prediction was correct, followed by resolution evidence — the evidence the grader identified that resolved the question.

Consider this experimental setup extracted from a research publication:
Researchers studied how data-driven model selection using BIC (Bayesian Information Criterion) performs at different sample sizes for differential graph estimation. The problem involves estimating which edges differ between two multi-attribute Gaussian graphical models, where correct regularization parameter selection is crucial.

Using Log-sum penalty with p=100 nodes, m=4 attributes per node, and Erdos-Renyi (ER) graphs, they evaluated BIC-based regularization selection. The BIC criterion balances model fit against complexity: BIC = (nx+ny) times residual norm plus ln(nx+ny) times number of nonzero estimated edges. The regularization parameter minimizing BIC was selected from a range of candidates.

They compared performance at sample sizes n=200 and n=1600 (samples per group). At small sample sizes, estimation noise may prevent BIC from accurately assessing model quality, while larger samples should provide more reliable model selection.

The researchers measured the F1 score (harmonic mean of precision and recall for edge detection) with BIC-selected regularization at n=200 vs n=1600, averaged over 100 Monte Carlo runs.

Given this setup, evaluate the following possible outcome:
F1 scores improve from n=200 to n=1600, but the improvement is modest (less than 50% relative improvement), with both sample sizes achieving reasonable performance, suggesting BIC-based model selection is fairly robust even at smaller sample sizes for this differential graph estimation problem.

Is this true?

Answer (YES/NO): NO